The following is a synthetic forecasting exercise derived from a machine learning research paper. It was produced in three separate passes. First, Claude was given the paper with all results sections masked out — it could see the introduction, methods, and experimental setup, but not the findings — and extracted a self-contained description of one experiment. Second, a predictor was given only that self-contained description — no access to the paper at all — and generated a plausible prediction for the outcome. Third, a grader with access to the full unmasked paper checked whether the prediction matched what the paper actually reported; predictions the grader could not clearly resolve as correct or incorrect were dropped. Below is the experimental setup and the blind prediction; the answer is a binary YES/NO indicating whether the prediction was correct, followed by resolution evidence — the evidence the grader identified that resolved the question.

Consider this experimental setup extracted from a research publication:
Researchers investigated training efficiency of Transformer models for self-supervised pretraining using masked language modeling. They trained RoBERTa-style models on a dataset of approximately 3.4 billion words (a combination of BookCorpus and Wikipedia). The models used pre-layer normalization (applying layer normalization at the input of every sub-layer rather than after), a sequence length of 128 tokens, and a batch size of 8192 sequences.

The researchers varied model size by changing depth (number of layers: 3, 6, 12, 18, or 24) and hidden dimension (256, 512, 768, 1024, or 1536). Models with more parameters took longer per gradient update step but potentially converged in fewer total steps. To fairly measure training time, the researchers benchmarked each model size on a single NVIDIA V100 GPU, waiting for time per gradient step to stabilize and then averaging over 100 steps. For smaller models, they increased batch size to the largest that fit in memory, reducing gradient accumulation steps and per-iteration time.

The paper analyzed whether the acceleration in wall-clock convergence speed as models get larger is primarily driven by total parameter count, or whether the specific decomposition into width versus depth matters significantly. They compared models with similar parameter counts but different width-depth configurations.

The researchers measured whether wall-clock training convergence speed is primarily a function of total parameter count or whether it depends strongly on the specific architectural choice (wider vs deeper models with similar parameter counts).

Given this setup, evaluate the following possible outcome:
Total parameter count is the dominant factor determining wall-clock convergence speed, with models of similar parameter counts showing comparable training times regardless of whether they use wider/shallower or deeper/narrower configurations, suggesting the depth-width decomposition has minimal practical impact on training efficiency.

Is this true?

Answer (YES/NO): YES